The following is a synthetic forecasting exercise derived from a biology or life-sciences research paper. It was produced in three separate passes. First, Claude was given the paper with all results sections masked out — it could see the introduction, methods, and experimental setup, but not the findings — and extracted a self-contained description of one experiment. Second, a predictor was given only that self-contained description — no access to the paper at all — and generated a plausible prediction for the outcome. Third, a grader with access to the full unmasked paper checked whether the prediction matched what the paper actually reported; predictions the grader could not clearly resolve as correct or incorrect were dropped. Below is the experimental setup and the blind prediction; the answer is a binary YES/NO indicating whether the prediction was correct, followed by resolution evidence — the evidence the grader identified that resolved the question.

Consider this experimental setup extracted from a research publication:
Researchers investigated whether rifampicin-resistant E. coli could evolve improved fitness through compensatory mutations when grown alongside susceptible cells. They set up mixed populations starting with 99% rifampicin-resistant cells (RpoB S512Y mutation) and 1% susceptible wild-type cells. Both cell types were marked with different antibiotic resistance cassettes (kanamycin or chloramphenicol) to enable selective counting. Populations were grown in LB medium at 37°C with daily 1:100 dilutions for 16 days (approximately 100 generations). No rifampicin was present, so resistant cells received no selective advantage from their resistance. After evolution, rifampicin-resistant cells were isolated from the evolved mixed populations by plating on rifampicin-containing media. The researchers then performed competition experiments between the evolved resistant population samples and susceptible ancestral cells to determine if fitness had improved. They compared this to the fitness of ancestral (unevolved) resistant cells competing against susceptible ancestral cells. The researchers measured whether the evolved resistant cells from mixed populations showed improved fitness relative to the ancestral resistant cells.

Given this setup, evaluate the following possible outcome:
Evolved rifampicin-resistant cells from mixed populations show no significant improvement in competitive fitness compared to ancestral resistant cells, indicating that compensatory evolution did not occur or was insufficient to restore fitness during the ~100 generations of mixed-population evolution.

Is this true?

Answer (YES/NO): NO